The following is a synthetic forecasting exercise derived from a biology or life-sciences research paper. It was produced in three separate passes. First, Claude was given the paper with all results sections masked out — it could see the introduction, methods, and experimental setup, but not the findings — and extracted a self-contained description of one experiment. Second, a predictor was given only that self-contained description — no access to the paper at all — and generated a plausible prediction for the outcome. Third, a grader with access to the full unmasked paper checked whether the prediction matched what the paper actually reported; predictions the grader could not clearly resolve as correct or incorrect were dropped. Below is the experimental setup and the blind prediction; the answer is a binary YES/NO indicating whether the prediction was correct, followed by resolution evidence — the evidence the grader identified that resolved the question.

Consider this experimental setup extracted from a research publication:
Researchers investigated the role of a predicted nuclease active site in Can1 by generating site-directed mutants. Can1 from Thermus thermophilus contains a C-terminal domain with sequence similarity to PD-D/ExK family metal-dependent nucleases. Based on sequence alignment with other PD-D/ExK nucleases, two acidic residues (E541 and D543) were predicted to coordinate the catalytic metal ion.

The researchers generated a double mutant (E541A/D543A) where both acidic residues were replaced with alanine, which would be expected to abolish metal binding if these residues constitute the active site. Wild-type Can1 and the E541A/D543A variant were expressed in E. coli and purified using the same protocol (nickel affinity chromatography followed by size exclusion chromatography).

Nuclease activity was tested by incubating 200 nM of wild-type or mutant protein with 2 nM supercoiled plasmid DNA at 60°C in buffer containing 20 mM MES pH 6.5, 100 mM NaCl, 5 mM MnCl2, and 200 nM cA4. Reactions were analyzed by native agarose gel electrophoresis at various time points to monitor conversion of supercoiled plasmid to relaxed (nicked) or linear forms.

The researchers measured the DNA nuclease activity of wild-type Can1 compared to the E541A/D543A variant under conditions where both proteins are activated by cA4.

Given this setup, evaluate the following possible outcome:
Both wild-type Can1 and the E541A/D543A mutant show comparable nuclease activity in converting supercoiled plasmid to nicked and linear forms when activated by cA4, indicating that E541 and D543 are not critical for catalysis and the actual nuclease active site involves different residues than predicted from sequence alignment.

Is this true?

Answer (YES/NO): NO